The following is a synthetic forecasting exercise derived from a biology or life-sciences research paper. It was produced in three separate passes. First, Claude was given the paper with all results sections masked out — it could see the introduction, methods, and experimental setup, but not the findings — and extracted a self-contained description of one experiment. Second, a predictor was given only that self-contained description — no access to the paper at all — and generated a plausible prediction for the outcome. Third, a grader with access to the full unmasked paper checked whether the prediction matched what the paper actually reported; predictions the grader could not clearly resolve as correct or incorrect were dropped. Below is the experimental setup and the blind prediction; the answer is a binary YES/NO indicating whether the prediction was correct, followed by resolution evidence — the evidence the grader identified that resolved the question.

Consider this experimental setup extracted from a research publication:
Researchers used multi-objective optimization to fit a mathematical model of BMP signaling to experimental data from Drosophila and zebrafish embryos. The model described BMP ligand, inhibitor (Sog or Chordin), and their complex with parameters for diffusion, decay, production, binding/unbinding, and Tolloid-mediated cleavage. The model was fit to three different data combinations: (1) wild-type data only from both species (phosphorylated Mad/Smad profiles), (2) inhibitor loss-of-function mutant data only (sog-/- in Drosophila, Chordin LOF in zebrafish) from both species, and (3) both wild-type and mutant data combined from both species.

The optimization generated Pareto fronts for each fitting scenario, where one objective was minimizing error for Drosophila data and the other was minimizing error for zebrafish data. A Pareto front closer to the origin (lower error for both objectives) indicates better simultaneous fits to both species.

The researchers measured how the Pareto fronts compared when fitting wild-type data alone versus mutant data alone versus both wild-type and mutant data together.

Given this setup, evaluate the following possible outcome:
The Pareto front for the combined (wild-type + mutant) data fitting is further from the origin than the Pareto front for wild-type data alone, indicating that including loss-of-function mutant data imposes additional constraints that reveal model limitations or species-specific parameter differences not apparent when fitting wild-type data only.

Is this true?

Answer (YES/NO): YES